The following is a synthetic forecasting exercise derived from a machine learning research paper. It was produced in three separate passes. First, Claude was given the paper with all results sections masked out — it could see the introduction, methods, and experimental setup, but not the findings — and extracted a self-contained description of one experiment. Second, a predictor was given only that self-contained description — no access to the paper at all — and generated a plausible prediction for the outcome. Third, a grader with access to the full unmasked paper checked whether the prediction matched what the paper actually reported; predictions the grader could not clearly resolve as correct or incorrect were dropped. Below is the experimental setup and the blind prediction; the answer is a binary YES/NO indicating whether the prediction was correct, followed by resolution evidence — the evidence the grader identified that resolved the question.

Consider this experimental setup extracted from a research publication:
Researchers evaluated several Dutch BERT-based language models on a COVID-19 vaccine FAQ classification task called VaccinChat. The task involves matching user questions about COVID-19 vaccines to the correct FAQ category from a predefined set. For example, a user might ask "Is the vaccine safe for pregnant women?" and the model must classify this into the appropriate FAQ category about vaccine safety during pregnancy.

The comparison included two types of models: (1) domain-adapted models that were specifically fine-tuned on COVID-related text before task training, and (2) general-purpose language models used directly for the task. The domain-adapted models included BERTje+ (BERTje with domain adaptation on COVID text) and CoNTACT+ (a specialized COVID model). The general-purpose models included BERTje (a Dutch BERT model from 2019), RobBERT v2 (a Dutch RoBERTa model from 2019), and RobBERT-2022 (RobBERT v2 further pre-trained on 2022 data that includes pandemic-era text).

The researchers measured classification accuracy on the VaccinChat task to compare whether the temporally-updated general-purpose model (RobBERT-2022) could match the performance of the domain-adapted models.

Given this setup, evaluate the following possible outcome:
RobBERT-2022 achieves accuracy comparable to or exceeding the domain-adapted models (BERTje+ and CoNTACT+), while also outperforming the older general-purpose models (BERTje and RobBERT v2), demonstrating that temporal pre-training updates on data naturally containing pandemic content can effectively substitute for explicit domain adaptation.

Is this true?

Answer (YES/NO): NO